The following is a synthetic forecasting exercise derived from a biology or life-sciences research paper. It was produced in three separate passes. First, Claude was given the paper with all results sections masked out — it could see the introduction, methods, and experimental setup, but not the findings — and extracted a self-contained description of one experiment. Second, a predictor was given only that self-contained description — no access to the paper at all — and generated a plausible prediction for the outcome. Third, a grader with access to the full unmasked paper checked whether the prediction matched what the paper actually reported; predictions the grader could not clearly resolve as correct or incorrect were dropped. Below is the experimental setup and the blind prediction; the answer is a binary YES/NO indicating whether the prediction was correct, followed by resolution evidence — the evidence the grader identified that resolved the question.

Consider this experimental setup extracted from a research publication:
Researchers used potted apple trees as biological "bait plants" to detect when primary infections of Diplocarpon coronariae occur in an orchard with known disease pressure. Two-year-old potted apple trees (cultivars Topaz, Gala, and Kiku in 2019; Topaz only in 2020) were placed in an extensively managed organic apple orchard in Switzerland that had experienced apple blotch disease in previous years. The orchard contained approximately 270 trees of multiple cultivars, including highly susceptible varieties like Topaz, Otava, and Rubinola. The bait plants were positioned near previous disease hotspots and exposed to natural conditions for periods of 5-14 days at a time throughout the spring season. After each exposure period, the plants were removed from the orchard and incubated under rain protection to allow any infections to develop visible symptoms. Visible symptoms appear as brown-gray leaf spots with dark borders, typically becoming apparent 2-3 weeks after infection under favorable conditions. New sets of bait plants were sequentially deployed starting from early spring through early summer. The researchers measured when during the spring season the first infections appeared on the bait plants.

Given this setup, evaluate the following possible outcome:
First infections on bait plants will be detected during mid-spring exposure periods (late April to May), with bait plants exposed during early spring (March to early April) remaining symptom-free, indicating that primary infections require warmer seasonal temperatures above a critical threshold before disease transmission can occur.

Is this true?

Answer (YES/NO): NO